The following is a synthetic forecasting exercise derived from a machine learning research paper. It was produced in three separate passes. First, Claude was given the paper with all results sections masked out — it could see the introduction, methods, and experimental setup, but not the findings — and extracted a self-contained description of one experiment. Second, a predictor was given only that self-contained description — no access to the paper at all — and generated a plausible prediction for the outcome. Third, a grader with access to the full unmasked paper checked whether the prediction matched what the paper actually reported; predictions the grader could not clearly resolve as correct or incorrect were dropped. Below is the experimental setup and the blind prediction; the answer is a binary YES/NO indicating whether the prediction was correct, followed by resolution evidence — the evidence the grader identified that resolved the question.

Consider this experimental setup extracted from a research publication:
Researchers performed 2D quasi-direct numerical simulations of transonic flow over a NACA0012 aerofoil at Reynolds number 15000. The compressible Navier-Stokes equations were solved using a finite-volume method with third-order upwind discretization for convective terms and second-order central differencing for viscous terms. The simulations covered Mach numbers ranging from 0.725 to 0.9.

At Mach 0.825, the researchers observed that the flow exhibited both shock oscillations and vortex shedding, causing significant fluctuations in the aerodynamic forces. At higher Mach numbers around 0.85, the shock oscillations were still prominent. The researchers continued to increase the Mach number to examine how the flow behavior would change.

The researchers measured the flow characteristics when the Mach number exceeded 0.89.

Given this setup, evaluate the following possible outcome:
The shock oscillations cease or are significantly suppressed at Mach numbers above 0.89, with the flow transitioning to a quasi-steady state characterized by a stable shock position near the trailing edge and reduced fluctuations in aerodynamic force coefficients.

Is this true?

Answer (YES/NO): NO